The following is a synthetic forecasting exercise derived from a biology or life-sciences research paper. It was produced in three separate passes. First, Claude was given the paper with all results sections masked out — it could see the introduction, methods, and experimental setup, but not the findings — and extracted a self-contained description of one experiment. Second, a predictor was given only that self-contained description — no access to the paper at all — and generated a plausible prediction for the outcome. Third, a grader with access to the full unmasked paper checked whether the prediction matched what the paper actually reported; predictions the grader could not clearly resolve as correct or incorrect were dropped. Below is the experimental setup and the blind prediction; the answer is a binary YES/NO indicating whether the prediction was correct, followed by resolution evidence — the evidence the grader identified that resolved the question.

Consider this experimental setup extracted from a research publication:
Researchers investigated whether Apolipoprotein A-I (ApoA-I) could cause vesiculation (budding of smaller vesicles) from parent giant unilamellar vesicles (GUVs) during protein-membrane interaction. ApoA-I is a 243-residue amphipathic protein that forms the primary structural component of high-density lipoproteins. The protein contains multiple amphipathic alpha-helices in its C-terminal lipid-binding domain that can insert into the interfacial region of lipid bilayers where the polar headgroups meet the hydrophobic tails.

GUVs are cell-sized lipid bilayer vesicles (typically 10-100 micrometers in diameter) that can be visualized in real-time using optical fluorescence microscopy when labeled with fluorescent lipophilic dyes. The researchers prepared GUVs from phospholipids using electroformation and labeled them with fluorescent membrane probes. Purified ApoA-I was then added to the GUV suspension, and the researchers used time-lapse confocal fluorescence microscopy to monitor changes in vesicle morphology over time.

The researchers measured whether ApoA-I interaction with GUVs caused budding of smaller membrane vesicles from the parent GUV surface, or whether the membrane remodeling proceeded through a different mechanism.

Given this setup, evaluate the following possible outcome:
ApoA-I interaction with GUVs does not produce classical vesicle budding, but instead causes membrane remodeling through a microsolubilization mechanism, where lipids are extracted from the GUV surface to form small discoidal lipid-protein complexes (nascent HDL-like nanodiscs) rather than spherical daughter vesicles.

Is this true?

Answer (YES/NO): NO